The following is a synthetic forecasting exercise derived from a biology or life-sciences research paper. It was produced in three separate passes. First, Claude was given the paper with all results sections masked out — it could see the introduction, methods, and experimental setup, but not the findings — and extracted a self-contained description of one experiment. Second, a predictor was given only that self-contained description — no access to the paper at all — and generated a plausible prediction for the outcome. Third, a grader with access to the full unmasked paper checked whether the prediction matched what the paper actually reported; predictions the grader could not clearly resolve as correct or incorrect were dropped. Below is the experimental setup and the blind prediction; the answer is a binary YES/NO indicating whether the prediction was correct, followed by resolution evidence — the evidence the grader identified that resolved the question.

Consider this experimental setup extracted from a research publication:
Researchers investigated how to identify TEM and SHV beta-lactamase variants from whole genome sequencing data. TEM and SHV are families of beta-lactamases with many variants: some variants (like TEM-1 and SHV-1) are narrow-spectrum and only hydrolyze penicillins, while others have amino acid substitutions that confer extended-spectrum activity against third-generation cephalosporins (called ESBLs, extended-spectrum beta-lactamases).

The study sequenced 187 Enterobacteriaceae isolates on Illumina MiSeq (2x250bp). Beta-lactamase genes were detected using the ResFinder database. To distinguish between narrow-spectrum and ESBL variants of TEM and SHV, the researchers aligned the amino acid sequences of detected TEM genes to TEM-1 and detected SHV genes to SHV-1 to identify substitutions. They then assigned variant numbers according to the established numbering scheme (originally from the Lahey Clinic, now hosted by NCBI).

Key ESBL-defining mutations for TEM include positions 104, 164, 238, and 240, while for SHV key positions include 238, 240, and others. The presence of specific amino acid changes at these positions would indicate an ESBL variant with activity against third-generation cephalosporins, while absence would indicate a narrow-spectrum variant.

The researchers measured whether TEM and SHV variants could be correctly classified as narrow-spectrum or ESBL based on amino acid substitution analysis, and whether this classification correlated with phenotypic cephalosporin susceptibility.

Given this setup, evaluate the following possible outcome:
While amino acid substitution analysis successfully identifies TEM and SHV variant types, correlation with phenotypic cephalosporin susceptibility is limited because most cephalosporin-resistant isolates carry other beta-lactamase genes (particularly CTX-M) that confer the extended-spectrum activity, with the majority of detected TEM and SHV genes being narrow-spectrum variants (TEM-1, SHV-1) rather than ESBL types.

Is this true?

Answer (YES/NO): YES